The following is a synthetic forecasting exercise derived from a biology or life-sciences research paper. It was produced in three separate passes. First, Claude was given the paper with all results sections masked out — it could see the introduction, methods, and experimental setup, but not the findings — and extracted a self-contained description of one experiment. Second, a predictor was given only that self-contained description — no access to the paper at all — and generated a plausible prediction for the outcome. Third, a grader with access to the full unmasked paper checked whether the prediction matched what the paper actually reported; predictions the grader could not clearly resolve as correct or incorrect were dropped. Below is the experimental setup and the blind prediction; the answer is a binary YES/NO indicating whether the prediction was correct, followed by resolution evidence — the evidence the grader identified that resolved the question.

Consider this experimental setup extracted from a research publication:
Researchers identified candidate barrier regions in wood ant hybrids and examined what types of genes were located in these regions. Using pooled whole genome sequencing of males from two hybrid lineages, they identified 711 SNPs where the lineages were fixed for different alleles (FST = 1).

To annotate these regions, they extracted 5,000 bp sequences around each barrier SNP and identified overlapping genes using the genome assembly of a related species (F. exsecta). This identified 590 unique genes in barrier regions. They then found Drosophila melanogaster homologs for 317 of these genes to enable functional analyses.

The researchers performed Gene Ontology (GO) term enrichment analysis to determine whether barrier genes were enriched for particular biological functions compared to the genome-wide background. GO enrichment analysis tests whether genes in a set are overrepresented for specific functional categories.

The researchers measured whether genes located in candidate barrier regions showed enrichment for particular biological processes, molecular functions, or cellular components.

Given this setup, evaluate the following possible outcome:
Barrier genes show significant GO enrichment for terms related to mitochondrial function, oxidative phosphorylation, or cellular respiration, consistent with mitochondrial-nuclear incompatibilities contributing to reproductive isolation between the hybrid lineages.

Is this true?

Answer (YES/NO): NO